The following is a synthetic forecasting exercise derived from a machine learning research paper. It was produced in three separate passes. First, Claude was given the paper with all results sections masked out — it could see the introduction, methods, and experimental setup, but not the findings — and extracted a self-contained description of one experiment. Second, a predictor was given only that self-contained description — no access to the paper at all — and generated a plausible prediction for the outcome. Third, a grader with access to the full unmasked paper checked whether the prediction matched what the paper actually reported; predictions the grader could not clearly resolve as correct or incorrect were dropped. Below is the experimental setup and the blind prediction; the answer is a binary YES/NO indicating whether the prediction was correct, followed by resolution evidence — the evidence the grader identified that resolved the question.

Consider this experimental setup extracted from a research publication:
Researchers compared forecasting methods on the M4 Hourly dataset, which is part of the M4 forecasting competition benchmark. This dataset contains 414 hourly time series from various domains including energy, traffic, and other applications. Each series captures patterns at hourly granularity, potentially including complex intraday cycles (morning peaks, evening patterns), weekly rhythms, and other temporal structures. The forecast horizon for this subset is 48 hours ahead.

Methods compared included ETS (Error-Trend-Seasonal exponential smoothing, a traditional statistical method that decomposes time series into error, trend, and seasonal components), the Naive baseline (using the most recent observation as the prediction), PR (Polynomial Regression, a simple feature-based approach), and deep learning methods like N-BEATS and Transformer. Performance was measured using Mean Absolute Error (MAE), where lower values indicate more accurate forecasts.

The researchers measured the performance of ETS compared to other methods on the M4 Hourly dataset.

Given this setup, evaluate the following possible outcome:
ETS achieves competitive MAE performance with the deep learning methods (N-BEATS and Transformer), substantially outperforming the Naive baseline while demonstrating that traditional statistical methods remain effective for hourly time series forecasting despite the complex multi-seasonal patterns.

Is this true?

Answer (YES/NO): NO